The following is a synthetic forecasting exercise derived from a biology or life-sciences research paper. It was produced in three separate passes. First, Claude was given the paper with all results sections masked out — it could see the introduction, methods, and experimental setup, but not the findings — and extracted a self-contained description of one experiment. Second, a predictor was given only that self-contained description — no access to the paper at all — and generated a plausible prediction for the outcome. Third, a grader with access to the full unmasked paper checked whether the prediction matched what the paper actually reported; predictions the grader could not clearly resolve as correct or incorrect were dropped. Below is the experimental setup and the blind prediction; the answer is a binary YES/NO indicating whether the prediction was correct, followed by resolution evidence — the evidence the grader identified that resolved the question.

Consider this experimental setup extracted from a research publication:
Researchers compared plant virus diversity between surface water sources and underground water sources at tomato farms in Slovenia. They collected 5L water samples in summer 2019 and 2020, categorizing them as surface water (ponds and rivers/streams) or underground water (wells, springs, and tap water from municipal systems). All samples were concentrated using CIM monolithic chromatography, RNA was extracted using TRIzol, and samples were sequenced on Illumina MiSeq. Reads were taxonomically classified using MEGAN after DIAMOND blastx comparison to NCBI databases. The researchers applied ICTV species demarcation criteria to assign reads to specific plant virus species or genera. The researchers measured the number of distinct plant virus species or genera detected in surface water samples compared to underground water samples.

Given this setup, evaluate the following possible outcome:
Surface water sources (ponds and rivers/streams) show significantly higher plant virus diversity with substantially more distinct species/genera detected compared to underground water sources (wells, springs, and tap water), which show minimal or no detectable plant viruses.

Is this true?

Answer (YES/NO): NO